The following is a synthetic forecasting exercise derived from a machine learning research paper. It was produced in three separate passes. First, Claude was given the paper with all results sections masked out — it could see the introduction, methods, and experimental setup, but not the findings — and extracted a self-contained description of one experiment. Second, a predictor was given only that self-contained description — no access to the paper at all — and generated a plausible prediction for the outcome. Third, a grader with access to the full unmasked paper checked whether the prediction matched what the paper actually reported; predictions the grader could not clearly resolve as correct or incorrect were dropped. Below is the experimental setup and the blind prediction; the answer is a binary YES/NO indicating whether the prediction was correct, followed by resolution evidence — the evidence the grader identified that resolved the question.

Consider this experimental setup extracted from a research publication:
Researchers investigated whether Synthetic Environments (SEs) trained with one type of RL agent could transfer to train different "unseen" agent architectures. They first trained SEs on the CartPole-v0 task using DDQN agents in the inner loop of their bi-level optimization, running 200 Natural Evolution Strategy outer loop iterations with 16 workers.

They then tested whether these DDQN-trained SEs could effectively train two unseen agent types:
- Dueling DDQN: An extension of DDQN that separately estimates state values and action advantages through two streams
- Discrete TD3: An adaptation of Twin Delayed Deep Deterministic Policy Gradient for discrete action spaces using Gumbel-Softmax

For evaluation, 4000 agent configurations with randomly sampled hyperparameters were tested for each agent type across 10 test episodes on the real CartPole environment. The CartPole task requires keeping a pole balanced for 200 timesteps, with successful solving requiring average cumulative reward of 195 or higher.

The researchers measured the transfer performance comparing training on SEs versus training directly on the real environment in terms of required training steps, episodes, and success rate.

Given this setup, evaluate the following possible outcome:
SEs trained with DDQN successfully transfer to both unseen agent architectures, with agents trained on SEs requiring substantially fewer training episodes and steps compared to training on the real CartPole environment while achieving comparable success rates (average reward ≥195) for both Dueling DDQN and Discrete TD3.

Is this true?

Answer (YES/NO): NO